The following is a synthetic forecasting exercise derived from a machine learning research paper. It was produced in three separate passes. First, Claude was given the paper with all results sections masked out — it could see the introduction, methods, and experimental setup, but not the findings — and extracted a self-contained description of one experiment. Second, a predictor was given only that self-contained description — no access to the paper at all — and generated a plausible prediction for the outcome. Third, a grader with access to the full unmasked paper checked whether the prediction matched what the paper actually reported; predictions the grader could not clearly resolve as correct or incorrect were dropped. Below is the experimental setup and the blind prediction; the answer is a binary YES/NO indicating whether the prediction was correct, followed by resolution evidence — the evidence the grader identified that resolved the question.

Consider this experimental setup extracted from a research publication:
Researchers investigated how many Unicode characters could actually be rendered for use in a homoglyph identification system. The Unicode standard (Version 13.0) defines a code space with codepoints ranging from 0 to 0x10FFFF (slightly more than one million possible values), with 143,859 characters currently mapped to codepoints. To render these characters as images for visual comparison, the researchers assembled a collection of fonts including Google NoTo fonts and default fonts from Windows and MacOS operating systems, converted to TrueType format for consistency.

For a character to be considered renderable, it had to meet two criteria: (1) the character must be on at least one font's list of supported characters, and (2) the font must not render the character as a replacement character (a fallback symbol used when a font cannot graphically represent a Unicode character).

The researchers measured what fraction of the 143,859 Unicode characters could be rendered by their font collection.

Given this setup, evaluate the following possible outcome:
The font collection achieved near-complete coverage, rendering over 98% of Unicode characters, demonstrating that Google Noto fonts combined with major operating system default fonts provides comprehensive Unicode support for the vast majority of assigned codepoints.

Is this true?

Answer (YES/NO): NO